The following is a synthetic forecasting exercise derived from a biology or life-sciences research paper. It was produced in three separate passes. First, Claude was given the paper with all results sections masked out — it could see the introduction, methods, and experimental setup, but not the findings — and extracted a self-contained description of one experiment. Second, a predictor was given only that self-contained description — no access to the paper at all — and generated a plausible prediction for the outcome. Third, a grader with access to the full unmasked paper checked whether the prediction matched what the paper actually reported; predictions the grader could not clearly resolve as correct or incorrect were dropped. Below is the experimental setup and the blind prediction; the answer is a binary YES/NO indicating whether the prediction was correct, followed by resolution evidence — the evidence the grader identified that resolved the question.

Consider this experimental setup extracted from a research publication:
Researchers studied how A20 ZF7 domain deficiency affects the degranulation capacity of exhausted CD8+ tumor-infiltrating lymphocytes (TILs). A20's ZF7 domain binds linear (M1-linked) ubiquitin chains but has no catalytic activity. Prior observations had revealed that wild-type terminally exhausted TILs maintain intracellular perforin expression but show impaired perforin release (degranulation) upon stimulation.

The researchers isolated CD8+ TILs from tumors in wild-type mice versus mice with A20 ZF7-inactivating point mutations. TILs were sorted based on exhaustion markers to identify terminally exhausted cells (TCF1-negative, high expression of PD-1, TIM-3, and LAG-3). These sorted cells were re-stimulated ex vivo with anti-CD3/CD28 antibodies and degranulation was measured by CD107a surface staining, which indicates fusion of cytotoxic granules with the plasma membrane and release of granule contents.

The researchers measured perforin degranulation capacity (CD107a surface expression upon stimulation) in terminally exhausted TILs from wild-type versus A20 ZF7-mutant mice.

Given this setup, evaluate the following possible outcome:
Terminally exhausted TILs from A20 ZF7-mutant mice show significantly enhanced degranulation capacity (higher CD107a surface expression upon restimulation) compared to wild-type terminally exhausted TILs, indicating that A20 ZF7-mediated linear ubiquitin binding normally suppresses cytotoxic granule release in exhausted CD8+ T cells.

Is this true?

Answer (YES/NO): YES